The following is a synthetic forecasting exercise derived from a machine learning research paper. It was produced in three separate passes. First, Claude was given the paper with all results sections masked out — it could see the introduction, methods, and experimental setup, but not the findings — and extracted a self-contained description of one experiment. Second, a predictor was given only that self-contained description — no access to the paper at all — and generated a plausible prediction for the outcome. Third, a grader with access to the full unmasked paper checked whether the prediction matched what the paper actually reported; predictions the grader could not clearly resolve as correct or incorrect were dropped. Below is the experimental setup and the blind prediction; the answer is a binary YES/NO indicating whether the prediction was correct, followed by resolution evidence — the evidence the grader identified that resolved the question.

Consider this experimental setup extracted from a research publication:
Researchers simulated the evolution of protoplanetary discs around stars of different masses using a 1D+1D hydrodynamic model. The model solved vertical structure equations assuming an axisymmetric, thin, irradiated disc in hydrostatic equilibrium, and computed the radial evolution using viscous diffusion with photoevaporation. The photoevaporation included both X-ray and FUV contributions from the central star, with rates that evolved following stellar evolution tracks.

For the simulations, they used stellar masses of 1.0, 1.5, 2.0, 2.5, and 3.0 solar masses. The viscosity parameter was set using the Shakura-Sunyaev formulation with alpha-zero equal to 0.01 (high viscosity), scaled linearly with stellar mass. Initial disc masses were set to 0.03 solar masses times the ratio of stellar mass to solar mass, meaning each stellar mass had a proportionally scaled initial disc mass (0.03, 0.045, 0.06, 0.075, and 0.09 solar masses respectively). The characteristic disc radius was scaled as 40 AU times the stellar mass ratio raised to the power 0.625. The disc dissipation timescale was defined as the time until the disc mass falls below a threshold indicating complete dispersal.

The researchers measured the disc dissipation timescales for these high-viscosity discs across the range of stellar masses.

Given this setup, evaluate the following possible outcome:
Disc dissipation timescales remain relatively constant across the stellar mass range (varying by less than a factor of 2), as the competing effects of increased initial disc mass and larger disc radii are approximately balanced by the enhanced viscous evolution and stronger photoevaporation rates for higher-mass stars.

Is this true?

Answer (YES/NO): YES